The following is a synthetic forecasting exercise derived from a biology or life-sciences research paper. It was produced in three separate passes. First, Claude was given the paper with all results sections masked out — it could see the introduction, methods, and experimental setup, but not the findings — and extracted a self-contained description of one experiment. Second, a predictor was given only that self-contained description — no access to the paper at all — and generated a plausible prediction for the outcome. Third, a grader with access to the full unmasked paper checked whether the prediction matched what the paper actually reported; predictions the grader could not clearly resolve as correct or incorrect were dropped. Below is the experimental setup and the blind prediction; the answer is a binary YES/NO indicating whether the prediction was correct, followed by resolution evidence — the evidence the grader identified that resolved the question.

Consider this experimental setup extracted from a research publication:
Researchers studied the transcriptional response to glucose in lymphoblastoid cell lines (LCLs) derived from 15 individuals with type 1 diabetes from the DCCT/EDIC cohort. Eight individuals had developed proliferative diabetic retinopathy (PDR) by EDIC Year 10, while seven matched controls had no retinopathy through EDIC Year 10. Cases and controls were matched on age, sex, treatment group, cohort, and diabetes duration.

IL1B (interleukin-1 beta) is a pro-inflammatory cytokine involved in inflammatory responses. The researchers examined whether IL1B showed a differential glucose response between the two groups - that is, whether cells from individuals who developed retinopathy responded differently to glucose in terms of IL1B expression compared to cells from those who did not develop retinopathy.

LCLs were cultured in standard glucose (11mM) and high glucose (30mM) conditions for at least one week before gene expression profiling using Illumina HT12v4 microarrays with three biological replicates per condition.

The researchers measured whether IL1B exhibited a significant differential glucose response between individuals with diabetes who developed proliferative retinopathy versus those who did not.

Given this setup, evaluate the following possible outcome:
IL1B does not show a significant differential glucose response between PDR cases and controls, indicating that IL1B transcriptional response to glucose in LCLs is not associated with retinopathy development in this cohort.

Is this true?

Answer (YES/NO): NO